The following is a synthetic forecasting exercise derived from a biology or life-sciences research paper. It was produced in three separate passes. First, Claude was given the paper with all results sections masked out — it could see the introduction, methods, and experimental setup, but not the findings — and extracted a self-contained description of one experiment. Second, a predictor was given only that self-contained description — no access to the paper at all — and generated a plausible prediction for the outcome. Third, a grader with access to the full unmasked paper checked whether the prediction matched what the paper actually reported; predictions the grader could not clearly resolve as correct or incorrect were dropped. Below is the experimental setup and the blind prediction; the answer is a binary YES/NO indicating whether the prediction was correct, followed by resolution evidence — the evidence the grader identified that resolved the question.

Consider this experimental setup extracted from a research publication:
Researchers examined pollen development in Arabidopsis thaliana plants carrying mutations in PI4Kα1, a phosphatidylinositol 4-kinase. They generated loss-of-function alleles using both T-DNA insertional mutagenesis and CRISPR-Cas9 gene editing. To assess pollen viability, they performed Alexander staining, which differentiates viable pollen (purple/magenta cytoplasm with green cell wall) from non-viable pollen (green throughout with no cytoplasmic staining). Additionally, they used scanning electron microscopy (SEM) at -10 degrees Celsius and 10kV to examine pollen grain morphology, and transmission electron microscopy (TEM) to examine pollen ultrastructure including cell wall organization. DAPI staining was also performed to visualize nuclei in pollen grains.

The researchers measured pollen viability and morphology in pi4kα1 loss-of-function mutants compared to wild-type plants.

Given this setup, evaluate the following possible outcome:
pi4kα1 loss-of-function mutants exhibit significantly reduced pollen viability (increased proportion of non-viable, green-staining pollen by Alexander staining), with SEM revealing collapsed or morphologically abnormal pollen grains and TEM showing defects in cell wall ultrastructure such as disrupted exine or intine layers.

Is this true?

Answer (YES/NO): NO